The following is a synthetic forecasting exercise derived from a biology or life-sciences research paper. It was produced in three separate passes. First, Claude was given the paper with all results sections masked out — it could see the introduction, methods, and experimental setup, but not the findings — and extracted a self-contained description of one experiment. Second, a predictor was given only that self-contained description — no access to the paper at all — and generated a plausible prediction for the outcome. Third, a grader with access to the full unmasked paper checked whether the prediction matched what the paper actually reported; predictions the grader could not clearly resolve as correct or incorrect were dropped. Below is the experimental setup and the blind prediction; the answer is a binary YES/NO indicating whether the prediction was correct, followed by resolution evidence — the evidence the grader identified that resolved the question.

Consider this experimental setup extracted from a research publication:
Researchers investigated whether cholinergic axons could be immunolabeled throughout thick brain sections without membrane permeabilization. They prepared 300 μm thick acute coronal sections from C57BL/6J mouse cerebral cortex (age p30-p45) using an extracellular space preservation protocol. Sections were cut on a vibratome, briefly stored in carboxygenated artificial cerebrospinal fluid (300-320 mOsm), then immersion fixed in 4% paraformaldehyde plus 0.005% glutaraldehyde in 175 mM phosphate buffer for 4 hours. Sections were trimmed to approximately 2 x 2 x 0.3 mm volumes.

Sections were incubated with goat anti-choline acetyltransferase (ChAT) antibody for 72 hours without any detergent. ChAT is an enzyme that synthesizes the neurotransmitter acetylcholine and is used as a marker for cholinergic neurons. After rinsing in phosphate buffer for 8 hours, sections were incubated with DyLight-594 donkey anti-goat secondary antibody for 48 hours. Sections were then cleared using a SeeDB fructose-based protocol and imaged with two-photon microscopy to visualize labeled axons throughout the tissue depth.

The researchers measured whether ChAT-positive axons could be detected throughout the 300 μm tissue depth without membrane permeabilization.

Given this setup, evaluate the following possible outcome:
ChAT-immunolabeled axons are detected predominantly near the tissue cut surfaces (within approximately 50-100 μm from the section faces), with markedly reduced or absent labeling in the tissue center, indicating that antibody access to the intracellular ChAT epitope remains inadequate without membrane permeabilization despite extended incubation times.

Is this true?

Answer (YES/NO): NO